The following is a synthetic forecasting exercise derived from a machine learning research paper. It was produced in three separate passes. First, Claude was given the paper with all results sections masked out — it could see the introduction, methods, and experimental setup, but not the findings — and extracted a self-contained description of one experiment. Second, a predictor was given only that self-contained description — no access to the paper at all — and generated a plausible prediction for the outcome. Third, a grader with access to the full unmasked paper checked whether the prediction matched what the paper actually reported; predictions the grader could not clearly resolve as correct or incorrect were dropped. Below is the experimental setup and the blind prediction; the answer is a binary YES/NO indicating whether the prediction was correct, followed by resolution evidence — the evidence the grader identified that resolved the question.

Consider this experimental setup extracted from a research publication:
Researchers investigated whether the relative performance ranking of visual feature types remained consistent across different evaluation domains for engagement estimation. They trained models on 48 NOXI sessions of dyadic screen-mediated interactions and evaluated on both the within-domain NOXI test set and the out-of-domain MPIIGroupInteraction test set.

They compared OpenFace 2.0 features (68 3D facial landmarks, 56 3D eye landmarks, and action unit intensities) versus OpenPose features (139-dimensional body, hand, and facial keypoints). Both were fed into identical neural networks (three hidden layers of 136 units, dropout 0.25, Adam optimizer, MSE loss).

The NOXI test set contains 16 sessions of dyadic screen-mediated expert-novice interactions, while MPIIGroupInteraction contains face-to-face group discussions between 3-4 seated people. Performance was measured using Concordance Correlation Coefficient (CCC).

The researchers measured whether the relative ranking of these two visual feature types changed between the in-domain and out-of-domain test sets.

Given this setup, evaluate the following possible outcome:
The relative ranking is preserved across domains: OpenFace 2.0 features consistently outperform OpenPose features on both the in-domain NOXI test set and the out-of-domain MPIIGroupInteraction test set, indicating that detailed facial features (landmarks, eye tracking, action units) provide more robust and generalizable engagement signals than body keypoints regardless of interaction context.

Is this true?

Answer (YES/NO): NO